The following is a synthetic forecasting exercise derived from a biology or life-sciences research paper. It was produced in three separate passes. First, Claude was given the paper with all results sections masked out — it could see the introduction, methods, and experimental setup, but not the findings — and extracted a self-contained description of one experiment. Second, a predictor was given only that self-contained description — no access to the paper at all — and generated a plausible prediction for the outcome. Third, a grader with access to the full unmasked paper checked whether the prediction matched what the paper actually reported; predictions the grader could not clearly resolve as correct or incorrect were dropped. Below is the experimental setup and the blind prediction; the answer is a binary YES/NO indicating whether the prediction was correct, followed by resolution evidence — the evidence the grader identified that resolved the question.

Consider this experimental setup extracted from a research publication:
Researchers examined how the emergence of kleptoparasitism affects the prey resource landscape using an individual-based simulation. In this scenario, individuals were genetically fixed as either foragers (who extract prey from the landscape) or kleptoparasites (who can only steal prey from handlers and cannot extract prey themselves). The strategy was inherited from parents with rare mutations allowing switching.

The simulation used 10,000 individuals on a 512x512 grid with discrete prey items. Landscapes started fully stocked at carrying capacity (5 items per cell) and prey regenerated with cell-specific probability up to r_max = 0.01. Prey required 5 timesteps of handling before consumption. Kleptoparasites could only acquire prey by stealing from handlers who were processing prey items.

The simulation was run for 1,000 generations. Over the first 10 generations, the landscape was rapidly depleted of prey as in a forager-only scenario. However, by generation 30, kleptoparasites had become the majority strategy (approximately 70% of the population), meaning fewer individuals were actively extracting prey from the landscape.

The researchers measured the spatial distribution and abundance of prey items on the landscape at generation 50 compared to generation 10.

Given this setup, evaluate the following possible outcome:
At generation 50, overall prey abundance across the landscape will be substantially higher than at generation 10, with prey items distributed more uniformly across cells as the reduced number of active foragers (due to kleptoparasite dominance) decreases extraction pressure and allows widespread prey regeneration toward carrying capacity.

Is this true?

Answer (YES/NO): NO